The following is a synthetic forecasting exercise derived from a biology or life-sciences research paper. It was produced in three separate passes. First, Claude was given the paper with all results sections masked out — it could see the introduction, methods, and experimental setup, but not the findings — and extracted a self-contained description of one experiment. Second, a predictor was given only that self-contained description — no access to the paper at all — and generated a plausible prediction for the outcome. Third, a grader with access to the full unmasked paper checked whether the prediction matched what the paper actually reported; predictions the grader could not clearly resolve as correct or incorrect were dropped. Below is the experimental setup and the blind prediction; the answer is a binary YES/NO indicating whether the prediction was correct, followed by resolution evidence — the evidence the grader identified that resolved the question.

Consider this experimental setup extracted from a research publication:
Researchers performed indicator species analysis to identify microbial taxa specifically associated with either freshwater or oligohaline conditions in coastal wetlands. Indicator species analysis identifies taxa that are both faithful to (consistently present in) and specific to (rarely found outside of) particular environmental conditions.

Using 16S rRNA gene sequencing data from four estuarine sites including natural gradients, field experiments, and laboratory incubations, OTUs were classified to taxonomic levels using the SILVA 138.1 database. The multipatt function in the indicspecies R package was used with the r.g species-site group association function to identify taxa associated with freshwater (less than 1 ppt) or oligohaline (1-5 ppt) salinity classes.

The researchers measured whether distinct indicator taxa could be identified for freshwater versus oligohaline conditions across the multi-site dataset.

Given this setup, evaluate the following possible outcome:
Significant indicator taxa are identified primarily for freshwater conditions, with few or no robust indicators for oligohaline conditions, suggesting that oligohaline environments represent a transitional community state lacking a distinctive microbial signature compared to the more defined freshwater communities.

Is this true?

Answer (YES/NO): NO